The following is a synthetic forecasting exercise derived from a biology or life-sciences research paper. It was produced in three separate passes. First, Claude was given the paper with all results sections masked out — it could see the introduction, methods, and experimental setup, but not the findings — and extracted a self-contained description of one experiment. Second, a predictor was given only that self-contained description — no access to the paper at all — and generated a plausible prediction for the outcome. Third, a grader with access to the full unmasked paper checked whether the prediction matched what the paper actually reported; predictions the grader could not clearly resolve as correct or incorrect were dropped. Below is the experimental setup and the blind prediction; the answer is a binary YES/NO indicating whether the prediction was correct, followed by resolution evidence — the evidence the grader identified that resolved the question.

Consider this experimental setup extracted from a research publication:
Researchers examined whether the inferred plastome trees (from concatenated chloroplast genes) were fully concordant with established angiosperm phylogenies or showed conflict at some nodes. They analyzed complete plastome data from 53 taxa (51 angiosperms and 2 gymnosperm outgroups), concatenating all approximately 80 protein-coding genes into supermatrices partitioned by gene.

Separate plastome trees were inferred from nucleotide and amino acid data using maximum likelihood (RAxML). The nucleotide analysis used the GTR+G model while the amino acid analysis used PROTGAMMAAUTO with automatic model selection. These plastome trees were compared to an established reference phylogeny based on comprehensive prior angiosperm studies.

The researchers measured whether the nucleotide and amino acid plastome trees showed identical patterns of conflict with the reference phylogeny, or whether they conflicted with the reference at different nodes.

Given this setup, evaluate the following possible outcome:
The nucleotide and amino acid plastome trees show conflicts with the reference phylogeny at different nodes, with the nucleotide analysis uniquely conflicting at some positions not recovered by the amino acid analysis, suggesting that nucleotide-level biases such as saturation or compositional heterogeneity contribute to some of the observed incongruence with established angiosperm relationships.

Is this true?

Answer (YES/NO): NO